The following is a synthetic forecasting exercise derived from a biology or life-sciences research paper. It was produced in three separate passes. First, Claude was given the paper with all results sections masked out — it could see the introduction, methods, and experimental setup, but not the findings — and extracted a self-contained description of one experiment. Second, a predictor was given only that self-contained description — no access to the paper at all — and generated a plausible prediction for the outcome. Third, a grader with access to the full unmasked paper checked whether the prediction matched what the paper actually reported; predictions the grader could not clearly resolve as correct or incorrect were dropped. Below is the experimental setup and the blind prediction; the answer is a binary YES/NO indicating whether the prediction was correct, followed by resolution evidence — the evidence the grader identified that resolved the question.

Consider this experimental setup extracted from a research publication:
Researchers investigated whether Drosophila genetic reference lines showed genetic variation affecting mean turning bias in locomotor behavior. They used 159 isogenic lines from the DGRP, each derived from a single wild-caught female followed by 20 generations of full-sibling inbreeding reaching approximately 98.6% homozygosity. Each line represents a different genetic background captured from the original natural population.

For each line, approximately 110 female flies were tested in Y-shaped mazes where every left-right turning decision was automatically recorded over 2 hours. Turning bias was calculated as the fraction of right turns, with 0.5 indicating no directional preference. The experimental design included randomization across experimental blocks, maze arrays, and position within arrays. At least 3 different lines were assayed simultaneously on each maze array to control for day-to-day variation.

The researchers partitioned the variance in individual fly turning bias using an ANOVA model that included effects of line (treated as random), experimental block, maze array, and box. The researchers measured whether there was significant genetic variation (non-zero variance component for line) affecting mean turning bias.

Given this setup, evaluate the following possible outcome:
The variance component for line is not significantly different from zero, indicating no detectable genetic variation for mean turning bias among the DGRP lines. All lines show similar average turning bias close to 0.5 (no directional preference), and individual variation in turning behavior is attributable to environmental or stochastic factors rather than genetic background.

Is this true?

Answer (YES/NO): YES